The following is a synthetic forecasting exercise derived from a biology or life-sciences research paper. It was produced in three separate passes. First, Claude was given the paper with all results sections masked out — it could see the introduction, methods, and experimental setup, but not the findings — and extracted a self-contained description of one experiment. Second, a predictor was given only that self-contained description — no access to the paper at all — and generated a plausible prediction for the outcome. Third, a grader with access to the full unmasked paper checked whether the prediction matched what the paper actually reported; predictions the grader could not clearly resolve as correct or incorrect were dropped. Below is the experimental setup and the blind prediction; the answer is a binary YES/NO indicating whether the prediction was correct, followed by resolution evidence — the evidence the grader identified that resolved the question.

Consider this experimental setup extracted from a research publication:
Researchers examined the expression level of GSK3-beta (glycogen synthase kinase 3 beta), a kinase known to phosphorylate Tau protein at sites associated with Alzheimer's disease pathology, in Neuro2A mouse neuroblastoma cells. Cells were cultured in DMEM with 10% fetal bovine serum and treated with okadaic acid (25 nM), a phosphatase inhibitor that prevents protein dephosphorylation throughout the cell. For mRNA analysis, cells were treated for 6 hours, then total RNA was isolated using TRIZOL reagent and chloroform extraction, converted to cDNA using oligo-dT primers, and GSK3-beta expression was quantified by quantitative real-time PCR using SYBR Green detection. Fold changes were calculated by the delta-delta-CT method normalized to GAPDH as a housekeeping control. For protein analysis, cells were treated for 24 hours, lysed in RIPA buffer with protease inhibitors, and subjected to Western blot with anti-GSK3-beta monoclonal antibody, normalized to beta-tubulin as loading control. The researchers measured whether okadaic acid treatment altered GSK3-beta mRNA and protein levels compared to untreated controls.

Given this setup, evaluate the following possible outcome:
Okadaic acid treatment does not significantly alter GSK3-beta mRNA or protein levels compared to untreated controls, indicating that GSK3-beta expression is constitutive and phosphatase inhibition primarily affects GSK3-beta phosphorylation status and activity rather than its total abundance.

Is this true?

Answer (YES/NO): NO